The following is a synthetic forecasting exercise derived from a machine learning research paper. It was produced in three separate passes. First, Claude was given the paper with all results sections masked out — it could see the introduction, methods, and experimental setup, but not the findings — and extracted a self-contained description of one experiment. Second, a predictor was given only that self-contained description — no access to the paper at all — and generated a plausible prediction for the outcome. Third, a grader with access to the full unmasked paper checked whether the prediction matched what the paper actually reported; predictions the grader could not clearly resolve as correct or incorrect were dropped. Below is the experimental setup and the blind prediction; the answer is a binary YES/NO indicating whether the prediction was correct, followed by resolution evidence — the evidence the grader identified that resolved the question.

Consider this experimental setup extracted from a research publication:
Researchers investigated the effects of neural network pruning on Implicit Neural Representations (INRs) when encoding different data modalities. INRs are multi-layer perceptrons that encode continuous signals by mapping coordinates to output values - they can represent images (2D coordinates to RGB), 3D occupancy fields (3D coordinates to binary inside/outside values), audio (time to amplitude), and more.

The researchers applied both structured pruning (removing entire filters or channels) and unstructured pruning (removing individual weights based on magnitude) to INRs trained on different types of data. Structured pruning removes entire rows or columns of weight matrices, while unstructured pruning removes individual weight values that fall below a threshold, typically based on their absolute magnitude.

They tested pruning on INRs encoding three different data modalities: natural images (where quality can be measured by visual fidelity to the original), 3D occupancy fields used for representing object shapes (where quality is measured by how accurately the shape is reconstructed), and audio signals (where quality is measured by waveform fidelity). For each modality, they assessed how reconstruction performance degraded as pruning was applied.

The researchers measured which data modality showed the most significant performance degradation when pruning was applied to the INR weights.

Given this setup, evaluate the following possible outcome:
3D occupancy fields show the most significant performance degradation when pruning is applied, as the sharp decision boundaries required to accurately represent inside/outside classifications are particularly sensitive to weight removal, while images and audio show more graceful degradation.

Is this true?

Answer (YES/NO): YES